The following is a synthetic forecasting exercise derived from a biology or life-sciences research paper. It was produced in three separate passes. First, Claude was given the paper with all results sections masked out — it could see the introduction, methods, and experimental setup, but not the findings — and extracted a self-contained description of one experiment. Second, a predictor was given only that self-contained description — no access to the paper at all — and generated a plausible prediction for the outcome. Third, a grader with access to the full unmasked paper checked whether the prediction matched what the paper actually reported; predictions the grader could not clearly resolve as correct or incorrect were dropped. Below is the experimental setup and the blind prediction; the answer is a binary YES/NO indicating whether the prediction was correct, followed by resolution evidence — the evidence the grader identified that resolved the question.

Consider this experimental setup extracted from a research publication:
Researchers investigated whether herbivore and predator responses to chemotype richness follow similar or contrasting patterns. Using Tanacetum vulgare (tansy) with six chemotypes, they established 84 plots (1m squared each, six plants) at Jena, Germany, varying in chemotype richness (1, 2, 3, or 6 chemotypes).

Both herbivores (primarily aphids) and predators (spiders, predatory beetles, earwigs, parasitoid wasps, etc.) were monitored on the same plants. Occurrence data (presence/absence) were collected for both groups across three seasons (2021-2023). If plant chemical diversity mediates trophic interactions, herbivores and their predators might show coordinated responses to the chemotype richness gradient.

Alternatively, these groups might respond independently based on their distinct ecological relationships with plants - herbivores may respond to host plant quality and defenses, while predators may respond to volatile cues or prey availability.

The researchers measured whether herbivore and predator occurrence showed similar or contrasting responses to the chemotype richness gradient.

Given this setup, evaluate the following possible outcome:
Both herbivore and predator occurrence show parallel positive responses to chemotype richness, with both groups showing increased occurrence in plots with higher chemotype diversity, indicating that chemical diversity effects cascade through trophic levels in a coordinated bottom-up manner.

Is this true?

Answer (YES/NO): NO